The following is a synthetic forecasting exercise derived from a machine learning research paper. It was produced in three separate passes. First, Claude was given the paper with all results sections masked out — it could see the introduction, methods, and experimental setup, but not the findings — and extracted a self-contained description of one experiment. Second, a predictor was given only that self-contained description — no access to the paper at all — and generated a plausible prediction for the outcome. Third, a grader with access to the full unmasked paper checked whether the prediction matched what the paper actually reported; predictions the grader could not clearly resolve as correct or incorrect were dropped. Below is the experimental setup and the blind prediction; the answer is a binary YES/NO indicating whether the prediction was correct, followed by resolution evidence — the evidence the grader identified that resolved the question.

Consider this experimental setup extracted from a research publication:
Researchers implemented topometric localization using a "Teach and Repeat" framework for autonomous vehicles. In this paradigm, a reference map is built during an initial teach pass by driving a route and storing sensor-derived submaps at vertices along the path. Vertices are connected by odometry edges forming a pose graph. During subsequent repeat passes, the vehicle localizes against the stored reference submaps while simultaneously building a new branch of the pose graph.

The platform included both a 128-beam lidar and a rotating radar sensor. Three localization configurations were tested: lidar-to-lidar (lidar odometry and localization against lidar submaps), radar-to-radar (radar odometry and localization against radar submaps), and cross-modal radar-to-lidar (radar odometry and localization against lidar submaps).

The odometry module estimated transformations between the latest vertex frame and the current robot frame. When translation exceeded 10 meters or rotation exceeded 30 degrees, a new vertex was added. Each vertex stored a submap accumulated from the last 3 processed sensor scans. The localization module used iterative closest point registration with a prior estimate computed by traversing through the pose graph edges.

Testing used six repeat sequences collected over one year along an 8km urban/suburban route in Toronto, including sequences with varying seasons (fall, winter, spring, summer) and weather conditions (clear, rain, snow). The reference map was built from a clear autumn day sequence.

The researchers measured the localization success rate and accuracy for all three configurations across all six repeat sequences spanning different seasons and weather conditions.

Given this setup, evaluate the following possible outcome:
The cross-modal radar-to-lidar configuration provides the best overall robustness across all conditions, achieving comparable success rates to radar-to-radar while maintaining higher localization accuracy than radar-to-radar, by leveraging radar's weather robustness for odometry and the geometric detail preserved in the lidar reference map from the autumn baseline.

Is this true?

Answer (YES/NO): NO